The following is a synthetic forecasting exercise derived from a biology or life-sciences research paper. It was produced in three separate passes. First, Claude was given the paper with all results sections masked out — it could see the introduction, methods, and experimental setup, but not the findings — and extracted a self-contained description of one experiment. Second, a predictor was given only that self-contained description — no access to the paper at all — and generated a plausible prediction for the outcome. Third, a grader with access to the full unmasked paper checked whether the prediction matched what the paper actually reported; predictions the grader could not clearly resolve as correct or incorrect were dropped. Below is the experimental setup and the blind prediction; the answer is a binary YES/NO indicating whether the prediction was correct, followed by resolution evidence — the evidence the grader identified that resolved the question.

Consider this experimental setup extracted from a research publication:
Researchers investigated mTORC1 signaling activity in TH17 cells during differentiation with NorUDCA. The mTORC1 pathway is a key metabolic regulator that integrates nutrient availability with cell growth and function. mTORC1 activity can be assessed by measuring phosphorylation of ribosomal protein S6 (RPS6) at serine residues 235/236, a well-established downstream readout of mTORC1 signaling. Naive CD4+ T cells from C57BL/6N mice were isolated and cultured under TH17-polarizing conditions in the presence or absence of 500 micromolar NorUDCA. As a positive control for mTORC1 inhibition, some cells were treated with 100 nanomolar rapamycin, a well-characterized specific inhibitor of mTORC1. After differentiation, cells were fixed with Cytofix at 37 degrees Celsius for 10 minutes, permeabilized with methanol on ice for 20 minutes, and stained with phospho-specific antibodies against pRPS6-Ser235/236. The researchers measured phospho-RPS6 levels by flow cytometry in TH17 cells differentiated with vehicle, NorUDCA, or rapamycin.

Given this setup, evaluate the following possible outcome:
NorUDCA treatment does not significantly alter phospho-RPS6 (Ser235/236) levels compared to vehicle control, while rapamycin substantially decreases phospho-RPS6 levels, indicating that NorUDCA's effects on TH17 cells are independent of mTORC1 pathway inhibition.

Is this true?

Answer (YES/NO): NO